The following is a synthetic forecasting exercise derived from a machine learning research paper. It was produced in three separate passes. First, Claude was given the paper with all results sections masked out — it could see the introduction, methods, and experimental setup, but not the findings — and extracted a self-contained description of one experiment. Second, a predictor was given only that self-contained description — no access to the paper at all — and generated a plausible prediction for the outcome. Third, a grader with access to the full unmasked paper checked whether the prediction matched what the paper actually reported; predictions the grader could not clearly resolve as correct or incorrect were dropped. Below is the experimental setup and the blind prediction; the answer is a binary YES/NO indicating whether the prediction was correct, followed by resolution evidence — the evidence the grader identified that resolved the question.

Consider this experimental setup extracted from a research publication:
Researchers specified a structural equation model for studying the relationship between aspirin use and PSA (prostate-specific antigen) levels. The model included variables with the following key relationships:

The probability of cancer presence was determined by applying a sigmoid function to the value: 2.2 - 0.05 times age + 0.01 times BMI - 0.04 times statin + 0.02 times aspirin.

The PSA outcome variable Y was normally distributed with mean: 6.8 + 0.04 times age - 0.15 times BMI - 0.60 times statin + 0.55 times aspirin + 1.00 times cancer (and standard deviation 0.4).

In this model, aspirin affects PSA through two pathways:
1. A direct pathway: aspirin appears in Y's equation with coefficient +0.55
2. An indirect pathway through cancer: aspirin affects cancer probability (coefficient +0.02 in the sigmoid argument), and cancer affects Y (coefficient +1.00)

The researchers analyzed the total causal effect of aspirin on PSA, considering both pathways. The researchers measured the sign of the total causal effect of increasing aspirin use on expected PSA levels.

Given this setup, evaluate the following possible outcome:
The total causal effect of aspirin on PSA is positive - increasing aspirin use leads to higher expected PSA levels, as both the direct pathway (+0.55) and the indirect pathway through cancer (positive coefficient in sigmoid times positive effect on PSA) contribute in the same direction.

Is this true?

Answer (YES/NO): YES